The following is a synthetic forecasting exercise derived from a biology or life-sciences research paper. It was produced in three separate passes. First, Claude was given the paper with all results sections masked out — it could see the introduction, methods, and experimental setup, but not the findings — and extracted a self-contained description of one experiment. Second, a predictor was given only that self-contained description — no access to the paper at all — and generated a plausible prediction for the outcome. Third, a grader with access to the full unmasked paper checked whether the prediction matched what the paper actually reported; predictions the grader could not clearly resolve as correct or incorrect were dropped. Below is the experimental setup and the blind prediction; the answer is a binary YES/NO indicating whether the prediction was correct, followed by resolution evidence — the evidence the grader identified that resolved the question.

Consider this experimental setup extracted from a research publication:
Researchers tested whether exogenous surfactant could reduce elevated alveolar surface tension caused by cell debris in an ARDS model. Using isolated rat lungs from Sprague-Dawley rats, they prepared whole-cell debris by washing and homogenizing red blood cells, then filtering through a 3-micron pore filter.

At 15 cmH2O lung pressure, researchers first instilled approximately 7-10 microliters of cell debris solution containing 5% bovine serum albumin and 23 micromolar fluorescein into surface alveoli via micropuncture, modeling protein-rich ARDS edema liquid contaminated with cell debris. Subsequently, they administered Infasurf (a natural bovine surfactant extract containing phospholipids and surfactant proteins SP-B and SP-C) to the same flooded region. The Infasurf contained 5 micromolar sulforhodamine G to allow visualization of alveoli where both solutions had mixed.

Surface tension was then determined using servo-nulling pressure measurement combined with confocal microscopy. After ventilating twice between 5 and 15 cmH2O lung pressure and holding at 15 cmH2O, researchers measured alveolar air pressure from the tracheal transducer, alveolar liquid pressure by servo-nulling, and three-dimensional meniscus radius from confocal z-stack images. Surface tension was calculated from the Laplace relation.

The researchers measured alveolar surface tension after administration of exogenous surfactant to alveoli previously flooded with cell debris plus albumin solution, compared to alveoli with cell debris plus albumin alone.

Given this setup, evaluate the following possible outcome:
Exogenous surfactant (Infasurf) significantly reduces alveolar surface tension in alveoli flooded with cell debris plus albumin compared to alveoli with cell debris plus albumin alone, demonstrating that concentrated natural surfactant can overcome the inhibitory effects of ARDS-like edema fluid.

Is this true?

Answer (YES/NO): NO